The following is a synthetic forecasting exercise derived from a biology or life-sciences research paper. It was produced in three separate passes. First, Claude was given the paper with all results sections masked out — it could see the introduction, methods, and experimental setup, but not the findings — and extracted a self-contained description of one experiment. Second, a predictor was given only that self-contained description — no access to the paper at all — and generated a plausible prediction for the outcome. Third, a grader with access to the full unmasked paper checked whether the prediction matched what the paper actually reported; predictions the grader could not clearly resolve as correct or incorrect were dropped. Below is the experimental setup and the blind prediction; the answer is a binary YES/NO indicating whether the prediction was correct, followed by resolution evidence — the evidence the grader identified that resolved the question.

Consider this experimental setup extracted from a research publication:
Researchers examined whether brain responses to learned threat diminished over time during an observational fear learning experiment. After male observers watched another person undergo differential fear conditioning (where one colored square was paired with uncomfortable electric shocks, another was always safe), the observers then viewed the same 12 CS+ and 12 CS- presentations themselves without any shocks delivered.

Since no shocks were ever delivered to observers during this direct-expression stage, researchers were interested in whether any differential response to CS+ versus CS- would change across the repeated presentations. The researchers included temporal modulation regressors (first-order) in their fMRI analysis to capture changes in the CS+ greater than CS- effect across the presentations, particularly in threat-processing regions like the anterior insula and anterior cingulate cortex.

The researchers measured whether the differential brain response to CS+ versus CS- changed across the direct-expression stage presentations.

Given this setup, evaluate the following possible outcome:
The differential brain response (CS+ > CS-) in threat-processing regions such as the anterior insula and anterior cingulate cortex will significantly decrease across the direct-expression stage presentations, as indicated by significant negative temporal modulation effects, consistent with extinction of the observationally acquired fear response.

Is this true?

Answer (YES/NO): NO